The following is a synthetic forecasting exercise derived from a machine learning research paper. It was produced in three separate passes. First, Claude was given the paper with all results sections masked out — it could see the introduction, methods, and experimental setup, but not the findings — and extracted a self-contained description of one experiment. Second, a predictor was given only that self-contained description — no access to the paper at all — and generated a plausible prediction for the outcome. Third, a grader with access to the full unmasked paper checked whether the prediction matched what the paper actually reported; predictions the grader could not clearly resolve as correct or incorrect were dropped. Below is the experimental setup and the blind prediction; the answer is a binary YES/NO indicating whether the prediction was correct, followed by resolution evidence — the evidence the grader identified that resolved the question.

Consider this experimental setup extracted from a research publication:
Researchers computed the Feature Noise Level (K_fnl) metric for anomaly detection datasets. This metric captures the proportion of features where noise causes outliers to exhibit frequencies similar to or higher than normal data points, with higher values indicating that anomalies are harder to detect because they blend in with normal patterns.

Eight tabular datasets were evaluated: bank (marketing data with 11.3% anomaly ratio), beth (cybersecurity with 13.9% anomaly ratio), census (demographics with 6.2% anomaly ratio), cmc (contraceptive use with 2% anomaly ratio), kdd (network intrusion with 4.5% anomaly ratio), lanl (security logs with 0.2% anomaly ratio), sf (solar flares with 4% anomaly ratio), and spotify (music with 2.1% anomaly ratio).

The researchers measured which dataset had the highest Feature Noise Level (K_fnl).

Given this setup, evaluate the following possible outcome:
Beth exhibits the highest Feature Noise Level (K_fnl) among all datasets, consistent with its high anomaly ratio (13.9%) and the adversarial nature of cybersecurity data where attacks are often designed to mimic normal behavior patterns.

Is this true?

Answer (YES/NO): NO